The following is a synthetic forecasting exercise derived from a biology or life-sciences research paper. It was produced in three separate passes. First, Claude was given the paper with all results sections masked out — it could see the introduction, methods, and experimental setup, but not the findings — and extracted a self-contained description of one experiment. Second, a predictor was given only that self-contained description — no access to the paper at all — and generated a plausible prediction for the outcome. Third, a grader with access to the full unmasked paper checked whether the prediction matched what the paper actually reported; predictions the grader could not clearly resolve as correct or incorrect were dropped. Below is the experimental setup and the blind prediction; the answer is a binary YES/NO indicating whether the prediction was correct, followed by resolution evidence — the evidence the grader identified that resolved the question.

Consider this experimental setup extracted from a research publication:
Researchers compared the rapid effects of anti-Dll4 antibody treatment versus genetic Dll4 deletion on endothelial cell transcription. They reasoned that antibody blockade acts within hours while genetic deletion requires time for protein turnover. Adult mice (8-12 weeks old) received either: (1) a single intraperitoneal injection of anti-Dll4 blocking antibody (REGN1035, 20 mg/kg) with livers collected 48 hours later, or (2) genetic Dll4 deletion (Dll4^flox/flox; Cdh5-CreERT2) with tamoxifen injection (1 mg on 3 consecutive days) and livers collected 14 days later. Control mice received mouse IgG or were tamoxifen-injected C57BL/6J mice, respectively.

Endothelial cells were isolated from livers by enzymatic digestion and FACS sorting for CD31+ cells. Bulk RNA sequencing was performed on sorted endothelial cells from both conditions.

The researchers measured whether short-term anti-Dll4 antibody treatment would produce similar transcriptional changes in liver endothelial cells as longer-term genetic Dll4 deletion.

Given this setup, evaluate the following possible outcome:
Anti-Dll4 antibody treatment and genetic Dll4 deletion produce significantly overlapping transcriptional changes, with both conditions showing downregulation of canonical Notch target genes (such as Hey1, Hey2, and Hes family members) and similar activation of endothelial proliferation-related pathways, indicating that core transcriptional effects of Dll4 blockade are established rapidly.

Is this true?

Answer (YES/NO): NO